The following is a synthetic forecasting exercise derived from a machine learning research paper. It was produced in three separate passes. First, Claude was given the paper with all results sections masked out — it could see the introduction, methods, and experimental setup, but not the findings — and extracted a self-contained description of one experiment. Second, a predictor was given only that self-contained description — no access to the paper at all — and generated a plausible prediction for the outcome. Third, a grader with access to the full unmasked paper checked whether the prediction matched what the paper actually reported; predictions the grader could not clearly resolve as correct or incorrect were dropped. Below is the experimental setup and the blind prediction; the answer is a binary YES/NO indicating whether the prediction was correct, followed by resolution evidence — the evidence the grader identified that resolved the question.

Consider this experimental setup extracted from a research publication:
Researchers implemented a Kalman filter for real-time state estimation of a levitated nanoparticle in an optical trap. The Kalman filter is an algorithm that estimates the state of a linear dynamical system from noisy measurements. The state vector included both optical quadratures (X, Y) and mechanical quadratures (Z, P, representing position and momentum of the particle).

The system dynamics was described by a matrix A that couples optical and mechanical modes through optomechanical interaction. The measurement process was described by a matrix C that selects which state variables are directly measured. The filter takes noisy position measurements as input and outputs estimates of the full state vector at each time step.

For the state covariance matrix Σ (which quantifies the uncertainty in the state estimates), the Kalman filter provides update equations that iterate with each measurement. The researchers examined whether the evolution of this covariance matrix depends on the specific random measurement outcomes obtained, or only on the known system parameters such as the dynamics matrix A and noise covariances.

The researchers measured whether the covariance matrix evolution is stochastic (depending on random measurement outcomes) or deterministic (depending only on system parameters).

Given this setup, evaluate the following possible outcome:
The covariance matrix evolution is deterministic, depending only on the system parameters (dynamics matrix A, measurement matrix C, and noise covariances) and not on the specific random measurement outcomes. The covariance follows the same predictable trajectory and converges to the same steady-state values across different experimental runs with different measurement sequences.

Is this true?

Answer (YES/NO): YES